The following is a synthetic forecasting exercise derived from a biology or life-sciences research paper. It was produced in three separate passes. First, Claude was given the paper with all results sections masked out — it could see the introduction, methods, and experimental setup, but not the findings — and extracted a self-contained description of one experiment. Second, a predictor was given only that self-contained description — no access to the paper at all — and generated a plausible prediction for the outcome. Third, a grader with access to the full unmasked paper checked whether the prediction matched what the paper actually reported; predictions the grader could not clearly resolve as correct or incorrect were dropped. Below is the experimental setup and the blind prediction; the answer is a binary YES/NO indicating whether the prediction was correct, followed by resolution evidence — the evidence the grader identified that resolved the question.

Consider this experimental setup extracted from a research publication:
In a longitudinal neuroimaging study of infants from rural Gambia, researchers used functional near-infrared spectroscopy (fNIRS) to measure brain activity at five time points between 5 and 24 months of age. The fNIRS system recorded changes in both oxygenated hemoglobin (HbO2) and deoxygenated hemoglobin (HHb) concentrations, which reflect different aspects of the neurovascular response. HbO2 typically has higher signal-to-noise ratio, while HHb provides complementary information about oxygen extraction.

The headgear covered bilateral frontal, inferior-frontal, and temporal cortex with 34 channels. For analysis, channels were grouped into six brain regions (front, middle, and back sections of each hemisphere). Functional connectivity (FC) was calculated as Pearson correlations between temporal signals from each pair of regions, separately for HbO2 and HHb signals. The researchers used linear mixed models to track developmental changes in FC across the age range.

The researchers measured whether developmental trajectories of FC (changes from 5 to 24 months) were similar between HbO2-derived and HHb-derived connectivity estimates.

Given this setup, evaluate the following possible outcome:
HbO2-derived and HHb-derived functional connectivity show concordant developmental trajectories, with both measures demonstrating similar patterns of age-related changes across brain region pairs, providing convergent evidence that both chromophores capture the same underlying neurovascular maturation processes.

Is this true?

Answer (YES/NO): YES